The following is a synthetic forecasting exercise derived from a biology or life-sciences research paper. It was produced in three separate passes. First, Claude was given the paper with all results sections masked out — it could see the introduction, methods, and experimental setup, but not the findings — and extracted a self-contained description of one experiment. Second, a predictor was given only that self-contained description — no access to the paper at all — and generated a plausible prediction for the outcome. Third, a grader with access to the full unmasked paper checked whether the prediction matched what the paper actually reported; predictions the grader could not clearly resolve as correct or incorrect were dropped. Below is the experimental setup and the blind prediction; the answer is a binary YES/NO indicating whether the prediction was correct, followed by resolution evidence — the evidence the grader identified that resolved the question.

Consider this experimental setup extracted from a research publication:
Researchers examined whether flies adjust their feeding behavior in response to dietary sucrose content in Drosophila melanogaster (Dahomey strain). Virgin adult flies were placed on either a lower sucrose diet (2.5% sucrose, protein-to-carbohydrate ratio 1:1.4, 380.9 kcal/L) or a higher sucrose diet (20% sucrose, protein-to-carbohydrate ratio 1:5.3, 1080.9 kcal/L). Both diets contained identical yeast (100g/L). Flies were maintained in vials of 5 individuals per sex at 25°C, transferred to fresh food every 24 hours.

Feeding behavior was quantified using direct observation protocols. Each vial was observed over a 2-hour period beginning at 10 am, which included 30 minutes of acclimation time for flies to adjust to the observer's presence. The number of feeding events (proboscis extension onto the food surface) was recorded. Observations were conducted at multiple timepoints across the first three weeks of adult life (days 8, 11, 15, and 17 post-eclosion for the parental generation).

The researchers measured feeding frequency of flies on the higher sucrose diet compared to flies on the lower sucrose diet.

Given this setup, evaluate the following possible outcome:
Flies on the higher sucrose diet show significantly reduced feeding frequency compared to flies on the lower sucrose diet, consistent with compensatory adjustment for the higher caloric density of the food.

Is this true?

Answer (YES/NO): NO